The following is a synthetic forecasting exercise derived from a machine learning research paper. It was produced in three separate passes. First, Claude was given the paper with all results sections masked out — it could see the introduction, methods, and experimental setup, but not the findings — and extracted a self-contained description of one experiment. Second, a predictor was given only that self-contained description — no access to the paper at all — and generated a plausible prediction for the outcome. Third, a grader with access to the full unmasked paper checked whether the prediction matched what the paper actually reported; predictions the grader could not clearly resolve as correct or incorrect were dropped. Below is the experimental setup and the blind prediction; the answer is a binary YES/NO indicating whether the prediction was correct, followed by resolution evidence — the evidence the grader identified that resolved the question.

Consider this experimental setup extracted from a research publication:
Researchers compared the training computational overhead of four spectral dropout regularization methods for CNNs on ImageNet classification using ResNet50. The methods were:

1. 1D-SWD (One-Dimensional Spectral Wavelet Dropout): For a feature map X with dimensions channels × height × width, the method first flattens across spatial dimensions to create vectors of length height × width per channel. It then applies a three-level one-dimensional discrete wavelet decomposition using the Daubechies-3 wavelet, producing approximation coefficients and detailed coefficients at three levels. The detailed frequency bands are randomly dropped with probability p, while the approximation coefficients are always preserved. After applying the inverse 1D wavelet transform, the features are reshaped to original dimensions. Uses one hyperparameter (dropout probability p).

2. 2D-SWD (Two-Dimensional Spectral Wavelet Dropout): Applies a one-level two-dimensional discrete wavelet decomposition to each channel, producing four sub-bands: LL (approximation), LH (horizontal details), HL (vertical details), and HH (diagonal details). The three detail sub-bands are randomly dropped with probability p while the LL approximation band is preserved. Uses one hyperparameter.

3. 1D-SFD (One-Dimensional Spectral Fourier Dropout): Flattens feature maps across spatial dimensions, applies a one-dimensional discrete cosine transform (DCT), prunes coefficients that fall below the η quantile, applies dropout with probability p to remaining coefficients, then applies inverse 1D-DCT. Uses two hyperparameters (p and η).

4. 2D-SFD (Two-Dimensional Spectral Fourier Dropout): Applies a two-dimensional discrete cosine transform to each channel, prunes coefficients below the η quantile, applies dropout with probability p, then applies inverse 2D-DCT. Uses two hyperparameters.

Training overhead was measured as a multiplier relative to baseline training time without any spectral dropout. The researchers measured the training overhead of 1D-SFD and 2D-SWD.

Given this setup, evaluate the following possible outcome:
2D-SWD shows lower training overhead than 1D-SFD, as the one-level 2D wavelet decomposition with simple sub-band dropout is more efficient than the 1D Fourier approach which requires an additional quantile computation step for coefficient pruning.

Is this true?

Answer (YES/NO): NO